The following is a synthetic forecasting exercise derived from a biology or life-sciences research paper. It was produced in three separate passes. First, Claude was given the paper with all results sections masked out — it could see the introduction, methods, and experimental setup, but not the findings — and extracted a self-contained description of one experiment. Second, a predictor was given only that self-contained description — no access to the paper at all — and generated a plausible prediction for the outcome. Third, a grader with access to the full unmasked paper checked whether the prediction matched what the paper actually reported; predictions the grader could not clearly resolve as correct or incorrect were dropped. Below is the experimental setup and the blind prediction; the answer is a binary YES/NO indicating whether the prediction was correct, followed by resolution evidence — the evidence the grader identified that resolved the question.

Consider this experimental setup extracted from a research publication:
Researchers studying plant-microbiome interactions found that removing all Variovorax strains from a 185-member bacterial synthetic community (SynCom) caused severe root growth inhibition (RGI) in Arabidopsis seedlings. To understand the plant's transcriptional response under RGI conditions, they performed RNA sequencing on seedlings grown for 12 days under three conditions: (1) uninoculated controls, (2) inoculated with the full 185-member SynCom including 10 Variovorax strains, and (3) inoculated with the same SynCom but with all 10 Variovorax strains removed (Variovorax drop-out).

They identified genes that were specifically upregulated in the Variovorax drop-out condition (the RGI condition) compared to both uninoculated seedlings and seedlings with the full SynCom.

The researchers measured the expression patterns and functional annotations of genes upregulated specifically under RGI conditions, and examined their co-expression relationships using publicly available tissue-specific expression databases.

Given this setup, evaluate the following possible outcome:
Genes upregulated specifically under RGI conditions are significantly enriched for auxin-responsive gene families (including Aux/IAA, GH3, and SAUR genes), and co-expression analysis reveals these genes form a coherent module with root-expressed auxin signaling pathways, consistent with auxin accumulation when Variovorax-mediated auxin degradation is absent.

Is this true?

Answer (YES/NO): NO